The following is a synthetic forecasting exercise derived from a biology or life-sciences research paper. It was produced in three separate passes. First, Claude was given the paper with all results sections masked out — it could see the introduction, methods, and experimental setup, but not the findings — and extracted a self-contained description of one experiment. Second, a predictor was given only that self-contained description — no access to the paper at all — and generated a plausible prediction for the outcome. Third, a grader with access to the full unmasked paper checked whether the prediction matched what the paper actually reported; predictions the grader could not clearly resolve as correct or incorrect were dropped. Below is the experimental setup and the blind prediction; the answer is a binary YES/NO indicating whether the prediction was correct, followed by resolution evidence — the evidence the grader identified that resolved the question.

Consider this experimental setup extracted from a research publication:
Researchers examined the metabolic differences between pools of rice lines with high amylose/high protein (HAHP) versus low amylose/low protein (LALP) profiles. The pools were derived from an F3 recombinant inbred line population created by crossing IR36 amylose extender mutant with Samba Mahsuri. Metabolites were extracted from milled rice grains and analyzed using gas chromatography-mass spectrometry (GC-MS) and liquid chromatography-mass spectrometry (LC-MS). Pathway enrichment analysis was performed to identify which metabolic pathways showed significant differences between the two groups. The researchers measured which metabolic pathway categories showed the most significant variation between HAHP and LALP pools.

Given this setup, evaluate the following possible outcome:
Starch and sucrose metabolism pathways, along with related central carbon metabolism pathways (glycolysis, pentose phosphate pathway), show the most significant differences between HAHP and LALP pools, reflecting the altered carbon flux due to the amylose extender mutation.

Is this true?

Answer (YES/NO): NO